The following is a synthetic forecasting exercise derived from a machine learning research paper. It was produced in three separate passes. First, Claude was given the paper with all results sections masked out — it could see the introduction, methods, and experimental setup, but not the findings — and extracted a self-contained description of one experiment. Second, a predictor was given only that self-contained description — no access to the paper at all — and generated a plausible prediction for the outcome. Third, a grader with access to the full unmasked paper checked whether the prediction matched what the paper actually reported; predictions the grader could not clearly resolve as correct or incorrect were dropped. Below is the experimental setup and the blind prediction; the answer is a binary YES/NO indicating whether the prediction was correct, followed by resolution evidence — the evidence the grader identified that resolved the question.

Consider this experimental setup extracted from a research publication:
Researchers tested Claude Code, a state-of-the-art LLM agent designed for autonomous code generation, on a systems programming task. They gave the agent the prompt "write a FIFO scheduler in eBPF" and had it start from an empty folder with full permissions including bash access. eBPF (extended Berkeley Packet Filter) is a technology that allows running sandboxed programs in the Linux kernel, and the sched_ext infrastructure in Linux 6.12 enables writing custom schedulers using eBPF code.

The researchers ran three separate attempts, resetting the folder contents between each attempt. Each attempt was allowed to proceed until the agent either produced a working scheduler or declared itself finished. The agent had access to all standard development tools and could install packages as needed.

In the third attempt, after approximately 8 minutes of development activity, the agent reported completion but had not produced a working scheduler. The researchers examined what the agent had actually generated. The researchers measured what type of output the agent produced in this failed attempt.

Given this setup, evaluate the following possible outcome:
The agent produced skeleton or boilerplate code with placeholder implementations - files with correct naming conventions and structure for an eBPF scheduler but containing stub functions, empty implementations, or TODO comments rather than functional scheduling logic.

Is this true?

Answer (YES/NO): NO